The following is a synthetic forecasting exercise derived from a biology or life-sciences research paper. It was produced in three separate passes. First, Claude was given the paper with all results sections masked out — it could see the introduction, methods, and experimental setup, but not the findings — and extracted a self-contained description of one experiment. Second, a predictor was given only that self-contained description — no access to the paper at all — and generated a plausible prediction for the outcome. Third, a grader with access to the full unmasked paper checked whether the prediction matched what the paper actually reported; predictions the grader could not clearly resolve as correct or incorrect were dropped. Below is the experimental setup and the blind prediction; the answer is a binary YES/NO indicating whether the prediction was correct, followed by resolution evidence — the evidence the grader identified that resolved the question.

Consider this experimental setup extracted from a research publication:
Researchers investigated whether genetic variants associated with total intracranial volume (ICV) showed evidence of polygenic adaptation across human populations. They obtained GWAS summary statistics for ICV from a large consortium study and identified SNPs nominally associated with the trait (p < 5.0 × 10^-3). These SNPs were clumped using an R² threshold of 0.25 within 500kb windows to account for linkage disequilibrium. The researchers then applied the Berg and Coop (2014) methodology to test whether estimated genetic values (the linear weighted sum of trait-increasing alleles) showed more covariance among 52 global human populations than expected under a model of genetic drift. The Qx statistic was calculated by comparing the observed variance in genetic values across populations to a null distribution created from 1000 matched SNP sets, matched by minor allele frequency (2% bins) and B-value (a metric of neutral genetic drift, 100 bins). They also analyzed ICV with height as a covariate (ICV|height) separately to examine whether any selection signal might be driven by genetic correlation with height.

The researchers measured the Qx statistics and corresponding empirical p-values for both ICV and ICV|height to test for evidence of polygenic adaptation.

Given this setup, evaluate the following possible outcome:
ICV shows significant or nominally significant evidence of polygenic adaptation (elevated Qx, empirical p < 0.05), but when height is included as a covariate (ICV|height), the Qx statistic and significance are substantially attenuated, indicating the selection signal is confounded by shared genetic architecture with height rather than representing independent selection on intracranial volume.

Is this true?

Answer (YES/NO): NO